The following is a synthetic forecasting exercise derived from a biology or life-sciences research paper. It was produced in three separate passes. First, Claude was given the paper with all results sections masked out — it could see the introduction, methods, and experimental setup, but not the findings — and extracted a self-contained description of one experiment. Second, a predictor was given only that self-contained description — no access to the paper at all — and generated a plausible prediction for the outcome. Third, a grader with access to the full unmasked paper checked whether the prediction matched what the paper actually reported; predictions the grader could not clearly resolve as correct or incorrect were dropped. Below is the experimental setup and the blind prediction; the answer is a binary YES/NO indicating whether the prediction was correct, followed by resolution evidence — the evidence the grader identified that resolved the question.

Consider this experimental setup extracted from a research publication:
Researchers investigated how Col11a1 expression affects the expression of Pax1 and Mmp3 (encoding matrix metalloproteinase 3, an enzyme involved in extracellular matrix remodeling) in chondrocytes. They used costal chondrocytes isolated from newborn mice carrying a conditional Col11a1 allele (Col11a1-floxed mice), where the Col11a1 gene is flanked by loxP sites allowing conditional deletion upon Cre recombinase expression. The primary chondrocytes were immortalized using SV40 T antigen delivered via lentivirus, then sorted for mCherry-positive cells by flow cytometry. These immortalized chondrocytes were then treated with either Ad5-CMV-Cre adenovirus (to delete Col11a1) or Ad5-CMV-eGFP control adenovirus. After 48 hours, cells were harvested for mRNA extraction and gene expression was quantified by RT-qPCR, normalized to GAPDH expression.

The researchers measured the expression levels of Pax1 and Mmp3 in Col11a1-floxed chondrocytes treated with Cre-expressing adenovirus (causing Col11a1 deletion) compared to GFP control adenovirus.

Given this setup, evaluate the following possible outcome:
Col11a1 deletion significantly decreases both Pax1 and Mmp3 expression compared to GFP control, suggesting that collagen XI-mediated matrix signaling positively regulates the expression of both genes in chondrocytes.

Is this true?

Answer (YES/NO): NO